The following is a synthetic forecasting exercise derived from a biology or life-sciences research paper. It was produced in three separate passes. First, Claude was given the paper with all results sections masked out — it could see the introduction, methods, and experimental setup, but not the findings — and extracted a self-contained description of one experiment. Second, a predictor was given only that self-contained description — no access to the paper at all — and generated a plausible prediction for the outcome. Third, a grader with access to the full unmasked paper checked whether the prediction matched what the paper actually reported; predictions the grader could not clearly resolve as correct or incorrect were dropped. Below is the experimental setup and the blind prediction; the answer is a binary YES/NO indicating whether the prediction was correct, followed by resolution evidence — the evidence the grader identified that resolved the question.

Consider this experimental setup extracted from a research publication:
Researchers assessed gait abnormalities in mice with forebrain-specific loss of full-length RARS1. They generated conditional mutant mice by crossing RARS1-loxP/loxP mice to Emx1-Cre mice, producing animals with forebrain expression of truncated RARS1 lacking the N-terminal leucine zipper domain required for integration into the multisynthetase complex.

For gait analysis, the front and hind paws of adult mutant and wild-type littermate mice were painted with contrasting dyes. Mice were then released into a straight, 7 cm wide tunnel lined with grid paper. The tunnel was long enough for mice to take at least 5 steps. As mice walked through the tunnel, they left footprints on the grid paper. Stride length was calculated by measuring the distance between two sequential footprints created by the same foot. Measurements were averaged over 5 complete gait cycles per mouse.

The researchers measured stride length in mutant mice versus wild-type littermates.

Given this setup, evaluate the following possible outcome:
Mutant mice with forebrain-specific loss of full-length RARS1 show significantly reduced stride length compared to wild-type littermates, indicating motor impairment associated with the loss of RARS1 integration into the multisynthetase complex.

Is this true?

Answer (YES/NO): NO